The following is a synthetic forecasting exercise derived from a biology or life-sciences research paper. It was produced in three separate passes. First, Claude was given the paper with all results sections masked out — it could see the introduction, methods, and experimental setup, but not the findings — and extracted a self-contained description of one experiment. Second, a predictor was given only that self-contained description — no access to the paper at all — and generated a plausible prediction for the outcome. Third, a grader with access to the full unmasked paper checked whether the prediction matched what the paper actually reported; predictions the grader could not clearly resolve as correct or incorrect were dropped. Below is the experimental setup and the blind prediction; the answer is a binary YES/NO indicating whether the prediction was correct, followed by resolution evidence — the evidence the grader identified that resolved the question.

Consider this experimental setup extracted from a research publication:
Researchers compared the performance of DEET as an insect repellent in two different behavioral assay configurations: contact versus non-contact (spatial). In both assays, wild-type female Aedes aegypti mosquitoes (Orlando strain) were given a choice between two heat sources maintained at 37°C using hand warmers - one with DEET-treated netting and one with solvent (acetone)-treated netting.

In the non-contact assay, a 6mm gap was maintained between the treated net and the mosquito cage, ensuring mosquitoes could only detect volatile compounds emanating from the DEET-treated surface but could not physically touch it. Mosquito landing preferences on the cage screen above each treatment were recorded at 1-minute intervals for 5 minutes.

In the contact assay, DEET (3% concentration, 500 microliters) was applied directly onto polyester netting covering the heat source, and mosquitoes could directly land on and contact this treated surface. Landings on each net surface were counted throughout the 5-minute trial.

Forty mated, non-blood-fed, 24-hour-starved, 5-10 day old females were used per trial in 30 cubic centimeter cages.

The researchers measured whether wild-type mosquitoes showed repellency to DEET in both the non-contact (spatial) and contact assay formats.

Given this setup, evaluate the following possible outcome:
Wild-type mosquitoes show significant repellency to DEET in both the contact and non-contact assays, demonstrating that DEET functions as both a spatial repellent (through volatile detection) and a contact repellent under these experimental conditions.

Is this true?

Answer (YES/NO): YES